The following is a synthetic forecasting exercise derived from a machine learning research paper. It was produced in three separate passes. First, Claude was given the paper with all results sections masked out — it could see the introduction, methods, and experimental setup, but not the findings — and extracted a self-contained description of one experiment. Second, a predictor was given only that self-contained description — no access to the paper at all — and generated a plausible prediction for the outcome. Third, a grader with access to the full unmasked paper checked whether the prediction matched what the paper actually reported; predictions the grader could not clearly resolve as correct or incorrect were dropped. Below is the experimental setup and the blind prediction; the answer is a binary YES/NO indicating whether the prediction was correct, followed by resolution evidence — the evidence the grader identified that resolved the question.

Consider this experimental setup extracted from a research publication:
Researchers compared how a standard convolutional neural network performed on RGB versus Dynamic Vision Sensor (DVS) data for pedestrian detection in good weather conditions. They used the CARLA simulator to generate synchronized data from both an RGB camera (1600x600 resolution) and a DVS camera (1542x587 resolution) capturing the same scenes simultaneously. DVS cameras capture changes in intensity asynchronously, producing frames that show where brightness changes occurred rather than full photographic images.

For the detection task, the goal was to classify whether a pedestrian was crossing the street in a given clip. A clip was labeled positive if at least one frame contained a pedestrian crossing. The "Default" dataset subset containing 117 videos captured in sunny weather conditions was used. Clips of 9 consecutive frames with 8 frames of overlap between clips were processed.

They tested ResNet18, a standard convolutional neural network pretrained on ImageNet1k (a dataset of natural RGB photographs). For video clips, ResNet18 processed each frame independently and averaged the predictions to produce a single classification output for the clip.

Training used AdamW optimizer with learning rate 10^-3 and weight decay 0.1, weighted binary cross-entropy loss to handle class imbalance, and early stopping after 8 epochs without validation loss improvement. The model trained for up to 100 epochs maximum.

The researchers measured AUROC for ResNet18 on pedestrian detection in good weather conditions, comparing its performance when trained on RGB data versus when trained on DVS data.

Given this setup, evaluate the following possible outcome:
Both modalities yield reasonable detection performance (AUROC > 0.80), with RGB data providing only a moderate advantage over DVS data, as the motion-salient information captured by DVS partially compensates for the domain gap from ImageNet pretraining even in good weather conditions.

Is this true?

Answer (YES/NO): NO